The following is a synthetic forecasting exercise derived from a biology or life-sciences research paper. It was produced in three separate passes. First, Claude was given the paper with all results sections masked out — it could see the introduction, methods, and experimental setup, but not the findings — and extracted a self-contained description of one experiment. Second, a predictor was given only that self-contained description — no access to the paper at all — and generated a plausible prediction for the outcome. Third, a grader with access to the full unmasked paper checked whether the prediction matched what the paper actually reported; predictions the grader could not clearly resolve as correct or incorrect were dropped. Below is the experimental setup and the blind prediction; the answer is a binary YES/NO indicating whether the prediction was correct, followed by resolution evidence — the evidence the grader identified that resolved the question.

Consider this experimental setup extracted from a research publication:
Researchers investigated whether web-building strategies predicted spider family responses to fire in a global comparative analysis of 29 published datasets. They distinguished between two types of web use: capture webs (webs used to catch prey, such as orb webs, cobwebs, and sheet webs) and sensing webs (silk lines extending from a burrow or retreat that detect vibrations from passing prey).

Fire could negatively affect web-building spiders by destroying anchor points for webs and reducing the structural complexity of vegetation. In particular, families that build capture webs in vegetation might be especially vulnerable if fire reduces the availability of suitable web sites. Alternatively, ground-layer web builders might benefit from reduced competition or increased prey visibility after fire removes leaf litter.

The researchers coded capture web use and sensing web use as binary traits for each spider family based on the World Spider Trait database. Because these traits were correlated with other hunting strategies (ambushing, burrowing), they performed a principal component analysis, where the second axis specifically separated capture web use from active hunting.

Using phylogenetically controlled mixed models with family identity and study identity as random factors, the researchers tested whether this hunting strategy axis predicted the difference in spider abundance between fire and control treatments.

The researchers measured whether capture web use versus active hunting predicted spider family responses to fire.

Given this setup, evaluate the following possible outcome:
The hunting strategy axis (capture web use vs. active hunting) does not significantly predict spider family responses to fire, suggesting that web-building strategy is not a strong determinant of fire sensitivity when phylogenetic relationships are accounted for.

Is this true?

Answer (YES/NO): YES